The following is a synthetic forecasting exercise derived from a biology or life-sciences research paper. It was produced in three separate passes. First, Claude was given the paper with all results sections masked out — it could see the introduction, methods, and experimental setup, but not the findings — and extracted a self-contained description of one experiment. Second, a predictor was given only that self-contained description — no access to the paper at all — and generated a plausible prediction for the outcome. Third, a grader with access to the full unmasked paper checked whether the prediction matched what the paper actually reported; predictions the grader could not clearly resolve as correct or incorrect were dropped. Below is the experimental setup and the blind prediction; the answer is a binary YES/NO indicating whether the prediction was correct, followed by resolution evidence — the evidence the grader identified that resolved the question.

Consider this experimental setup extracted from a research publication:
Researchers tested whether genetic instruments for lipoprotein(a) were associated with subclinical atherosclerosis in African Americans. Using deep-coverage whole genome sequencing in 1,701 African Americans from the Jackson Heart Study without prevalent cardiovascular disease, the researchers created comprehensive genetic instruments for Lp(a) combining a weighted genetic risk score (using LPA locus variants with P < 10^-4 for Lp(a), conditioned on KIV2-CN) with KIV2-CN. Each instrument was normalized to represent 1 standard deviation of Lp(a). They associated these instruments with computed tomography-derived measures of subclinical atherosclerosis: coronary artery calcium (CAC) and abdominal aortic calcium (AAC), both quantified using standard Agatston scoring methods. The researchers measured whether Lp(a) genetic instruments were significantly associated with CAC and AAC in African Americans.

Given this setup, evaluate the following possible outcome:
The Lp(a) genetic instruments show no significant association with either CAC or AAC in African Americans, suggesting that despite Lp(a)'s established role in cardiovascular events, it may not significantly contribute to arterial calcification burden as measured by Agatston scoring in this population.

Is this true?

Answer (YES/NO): NO